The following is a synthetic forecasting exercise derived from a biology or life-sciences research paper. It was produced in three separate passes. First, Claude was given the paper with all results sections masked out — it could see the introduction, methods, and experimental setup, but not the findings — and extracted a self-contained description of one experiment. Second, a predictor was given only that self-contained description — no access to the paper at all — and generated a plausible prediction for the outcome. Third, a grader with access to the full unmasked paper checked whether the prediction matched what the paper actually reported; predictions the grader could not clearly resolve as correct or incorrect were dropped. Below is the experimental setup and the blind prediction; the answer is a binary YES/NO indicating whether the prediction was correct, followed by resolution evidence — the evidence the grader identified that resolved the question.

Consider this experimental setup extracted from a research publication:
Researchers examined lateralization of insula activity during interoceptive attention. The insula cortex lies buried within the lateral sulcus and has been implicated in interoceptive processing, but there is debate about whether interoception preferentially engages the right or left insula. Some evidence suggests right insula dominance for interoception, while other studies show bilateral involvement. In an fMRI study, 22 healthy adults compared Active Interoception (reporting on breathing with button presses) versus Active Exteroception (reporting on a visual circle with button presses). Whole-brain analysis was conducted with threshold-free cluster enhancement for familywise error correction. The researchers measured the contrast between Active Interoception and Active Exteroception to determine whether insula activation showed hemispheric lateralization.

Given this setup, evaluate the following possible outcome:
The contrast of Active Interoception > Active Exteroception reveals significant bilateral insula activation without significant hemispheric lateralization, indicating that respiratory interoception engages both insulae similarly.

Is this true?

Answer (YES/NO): NO